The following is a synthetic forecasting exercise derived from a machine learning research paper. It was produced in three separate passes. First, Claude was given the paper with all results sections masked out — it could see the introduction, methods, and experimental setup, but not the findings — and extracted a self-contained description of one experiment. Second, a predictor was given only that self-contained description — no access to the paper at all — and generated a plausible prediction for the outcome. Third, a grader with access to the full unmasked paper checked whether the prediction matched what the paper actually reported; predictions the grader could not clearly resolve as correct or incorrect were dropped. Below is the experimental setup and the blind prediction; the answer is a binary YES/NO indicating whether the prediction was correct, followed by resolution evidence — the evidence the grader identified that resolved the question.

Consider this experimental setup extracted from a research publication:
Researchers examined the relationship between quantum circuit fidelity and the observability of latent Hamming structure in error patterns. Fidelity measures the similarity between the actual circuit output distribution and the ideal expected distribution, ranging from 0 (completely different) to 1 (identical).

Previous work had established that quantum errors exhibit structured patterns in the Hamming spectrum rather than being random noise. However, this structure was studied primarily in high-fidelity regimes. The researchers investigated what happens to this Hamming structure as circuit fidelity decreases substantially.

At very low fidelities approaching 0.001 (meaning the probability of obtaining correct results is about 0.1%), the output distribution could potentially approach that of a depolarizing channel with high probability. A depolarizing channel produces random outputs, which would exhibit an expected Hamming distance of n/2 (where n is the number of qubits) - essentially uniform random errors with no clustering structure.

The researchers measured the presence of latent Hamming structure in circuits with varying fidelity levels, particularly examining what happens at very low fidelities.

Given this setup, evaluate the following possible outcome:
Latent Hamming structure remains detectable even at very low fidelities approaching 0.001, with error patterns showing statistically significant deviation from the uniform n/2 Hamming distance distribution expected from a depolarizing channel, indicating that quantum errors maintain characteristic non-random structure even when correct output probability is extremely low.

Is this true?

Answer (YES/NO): NO